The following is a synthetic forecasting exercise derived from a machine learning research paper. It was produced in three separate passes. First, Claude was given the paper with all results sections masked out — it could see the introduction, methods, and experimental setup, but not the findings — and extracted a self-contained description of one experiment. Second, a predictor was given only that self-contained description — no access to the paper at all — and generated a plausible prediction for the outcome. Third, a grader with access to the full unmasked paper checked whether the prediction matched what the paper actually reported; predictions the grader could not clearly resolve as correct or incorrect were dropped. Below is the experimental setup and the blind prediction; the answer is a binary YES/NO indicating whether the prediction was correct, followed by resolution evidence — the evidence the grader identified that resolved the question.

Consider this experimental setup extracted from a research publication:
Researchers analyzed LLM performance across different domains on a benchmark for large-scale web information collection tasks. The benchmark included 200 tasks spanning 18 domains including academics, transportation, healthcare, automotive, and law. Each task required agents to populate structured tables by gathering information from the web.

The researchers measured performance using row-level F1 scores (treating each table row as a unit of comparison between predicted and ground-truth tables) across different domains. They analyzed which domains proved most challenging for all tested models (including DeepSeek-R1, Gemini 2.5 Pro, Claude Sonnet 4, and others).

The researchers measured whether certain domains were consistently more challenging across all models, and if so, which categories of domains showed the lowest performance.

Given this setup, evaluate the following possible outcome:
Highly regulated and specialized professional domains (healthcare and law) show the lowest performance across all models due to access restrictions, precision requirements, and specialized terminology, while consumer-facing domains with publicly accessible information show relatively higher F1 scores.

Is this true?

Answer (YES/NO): NO